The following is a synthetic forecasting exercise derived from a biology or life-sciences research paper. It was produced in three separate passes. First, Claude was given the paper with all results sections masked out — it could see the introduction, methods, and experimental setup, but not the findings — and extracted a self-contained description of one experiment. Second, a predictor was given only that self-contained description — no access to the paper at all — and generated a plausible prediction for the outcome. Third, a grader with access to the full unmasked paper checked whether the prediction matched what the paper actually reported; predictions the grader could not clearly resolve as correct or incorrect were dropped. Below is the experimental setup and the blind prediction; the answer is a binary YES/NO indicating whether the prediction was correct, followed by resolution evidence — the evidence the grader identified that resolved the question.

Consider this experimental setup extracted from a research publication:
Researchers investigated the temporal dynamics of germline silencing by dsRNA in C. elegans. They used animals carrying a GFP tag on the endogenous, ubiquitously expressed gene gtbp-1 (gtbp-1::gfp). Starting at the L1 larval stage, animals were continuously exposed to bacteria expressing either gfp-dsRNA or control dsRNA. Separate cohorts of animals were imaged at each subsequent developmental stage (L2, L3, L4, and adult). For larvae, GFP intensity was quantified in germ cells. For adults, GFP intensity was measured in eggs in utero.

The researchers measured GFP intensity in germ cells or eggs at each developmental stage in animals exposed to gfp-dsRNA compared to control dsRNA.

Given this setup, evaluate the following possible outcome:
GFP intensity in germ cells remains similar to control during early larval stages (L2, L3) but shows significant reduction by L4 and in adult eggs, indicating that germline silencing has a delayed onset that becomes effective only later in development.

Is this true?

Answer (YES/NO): NO